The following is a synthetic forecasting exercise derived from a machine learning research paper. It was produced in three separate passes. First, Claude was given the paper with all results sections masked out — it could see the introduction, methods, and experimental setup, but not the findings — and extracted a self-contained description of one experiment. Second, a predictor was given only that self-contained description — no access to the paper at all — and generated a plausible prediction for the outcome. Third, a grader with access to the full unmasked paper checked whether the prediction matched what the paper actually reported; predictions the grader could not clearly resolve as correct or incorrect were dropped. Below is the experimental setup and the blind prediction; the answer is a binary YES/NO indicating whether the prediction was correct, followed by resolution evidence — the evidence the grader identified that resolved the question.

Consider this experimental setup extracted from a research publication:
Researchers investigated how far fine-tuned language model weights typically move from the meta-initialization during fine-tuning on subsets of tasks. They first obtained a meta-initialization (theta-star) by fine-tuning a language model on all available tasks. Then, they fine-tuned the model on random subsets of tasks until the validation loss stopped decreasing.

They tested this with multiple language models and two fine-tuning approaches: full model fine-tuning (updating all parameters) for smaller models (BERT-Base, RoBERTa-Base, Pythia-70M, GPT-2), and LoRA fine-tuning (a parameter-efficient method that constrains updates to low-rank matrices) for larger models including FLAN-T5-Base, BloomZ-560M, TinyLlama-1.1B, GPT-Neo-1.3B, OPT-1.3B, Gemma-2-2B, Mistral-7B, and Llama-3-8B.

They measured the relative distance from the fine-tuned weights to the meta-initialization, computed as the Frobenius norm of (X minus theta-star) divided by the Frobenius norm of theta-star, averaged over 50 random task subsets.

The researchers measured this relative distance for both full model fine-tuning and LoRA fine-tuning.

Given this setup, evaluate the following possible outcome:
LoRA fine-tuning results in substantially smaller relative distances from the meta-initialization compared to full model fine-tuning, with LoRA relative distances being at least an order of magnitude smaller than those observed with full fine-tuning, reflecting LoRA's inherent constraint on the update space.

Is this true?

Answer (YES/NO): NO